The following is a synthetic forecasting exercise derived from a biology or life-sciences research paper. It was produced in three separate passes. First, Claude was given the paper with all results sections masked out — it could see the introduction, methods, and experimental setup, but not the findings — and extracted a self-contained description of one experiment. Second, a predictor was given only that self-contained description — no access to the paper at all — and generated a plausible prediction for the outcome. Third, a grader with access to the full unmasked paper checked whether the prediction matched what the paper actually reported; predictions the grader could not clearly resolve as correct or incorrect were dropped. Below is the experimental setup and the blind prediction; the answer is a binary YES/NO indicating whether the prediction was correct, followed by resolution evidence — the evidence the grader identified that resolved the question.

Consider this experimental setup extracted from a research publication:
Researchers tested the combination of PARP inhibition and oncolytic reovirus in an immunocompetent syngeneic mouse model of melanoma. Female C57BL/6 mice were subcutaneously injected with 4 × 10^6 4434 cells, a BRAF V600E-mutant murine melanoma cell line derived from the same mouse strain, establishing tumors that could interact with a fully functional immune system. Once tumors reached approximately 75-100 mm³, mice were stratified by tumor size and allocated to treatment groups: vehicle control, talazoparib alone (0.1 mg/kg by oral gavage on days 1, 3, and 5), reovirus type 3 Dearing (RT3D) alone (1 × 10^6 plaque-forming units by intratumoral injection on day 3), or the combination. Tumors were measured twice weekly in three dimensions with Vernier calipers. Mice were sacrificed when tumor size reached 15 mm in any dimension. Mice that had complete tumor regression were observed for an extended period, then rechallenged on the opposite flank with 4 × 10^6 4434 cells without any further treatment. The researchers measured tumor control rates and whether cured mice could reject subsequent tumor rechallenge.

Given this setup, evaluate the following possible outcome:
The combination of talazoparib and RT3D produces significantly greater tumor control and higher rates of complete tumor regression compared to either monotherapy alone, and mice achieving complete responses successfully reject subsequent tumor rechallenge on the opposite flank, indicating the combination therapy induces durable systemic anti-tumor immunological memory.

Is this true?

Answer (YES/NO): YES